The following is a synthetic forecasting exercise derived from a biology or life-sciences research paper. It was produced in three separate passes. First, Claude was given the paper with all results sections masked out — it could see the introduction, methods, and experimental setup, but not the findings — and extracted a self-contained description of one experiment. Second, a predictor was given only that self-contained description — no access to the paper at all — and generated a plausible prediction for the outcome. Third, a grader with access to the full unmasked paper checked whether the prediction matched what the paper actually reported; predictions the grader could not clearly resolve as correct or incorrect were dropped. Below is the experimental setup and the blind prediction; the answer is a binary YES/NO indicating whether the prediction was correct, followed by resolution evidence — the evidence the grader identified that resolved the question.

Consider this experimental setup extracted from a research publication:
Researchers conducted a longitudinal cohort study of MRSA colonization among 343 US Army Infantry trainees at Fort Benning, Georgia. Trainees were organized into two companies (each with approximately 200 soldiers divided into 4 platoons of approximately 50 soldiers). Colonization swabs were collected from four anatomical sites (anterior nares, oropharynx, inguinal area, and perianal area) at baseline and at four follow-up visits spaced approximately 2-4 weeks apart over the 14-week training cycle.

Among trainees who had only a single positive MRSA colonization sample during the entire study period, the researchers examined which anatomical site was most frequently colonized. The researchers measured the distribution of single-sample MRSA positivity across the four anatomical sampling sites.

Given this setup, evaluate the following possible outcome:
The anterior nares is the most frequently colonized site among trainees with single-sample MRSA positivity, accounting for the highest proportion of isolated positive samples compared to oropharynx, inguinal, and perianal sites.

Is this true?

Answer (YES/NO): NO